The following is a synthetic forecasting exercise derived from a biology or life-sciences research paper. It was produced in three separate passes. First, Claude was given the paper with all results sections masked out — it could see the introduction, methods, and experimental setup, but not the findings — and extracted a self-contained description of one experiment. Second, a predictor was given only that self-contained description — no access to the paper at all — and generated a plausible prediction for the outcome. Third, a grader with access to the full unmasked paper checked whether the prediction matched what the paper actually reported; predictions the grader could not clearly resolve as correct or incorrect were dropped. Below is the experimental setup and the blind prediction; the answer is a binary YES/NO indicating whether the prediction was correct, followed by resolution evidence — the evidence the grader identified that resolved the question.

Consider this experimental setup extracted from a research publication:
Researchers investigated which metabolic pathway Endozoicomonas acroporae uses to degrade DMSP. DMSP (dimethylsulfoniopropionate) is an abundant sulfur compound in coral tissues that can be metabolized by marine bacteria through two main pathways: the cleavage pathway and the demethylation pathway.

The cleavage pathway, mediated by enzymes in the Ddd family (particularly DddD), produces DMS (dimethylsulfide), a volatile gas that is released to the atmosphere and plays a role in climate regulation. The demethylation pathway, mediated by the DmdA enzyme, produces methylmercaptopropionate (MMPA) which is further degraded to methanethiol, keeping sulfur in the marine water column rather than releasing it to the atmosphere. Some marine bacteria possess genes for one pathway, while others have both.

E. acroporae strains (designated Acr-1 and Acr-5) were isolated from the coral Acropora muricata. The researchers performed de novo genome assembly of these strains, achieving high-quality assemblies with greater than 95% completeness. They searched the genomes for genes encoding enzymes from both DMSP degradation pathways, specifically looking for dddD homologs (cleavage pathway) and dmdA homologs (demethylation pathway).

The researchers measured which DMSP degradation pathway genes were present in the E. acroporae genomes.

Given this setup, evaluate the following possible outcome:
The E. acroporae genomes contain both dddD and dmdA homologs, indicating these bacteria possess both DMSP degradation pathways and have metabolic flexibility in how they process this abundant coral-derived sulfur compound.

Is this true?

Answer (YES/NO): NO